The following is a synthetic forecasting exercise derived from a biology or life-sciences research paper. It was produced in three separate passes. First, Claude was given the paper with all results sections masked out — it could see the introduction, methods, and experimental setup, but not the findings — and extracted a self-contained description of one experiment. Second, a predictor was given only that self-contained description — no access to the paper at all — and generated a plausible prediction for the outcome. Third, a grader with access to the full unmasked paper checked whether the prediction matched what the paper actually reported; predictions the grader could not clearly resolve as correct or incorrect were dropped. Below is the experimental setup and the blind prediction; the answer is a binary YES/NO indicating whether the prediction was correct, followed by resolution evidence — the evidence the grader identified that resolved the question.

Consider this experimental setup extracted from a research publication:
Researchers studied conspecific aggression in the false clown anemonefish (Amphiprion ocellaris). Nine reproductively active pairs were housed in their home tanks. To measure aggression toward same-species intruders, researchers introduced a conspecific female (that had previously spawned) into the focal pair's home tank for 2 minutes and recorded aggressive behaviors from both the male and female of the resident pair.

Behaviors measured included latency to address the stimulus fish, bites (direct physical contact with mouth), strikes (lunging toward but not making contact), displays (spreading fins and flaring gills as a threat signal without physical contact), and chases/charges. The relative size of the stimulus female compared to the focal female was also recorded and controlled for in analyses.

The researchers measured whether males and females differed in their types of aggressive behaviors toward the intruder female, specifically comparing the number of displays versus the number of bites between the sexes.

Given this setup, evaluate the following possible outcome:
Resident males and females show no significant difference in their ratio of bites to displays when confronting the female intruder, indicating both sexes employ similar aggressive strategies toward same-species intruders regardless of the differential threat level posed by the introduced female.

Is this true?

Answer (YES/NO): NO